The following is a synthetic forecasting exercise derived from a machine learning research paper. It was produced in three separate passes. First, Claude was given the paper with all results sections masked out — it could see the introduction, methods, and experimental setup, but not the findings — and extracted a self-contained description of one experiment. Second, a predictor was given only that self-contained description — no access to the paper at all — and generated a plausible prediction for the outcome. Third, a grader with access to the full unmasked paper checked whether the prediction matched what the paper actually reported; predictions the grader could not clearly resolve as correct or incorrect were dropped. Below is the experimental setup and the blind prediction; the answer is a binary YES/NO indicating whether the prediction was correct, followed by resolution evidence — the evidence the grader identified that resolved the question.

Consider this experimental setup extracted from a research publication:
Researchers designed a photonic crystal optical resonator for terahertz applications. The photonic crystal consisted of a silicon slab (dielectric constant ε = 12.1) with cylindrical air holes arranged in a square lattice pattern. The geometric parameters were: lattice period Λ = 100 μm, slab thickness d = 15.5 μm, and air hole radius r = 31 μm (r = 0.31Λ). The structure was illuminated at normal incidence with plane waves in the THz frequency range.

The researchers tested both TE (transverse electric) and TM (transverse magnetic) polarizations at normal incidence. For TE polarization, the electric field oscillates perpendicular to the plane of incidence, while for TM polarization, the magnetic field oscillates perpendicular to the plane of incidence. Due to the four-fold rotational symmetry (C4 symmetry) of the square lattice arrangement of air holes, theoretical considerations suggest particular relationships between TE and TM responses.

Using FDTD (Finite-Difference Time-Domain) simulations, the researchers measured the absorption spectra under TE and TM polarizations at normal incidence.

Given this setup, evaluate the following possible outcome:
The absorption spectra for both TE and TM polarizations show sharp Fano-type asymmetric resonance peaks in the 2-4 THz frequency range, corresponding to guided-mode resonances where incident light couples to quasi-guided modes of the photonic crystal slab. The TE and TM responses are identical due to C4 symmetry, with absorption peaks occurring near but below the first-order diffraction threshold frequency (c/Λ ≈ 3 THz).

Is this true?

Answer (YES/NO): NO